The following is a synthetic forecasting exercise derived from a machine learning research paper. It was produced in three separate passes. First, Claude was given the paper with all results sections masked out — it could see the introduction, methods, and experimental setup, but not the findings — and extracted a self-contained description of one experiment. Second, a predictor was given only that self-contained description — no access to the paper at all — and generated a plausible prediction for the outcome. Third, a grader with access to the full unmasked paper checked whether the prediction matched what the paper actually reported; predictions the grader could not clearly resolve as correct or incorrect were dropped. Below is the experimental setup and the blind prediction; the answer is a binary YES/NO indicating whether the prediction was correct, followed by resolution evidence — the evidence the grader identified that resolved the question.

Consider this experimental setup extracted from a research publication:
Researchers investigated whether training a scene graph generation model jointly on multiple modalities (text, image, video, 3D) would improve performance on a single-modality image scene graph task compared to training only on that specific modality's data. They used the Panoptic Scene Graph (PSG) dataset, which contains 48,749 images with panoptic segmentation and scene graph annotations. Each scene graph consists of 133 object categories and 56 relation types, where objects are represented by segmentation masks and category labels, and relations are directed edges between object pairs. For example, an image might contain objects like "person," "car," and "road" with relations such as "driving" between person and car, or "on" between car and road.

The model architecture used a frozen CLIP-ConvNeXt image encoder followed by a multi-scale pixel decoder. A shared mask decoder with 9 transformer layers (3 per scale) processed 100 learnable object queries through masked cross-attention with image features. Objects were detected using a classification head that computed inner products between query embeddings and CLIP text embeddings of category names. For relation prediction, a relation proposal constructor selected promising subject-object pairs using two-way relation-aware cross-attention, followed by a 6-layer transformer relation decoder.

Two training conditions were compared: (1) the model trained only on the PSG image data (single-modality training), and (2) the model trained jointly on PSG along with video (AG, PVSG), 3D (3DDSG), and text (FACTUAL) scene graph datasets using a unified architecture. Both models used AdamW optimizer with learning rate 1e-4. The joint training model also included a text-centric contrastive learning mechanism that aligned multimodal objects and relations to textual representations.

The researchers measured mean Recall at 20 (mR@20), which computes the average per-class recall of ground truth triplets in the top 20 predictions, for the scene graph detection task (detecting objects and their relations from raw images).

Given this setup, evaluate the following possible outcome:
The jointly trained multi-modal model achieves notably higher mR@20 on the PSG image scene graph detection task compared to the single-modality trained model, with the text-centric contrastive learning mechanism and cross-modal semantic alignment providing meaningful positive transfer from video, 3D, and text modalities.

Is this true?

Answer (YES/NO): YES